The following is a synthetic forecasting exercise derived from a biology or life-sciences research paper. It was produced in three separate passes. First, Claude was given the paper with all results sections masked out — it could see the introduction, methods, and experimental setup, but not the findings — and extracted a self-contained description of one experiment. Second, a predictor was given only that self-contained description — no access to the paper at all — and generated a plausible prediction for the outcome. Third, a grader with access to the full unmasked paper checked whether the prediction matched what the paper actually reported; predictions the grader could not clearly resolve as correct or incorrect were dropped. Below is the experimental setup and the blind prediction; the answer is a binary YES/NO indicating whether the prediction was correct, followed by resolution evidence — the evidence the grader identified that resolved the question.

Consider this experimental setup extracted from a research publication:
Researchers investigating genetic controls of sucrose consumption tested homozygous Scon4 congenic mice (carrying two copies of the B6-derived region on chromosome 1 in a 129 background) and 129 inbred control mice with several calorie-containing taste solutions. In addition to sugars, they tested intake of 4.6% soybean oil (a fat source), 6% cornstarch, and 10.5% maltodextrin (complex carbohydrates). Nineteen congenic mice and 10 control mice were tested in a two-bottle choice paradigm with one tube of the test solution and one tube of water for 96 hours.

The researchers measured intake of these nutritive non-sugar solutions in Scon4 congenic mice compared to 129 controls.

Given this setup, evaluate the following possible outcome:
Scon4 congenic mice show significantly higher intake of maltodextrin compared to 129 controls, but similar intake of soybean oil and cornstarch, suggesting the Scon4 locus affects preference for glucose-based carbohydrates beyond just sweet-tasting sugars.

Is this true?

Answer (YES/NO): NO